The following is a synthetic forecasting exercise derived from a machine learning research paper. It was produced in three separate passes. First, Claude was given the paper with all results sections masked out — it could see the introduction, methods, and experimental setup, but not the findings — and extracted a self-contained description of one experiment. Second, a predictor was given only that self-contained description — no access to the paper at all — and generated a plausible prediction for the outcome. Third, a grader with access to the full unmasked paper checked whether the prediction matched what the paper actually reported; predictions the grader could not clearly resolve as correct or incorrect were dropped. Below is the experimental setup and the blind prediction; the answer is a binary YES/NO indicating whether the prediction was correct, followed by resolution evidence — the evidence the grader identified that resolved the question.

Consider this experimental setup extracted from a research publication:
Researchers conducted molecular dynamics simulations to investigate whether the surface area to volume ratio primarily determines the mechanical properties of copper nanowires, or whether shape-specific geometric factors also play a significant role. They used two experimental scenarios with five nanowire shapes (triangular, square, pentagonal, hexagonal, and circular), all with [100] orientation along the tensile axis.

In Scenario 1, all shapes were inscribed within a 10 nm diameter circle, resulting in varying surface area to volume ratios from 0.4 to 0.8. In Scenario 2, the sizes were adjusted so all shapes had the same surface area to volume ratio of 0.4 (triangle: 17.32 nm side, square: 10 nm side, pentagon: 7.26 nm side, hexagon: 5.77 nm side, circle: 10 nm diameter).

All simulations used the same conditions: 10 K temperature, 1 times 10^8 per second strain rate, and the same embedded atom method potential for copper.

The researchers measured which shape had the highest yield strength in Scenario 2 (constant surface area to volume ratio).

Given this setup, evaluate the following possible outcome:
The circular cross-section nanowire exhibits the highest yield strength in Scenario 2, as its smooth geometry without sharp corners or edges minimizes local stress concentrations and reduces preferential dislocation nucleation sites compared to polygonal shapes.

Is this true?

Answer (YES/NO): YES